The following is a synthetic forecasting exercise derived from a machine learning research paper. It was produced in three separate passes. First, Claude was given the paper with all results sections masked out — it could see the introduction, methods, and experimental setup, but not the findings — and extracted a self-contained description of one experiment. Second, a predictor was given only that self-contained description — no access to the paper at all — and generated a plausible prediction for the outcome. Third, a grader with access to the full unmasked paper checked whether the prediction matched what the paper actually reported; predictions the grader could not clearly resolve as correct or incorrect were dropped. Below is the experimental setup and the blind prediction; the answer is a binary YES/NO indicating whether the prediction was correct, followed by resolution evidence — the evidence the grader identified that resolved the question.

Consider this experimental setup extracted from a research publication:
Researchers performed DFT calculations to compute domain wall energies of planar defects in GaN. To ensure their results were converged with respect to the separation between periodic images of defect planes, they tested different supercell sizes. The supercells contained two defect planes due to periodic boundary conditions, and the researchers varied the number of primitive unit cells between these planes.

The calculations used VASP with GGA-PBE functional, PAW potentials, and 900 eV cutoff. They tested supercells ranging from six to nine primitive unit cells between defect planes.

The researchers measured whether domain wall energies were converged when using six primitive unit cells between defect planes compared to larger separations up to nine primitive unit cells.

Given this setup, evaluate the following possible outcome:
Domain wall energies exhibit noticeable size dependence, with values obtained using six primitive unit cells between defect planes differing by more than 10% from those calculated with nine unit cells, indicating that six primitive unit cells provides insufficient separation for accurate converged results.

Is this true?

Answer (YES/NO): NO